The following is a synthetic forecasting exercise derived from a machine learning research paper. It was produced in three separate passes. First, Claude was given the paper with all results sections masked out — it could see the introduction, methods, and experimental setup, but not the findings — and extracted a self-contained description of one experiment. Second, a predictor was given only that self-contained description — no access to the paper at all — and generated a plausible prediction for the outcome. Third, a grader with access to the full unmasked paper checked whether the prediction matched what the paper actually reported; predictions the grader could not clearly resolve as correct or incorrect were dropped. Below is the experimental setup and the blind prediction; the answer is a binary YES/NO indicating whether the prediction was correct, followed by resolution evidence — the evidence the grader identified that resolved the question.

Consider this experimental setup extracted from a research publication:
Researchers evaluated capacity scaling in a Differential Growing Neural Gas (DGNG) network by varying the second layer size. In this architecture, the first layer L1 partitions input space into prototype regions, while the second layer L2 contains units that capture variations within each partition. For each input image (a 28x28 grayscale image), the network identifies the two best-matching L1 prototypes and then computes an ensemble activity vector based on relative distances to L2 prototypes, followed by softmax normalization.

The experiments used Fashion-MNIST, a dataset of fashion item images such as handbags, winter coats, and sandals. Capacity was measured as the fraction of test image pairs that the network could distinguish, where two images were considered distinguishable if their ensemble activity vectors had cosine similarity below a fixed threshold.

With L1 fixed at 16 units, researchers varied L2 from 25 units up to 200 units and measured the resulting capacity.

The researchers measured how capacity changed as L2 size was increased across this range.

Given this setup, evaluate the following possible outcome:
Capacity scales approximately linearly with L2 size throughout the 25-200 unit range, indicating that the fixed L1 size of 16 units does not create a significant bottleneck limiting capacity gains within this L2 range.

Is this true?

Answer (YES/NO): NO